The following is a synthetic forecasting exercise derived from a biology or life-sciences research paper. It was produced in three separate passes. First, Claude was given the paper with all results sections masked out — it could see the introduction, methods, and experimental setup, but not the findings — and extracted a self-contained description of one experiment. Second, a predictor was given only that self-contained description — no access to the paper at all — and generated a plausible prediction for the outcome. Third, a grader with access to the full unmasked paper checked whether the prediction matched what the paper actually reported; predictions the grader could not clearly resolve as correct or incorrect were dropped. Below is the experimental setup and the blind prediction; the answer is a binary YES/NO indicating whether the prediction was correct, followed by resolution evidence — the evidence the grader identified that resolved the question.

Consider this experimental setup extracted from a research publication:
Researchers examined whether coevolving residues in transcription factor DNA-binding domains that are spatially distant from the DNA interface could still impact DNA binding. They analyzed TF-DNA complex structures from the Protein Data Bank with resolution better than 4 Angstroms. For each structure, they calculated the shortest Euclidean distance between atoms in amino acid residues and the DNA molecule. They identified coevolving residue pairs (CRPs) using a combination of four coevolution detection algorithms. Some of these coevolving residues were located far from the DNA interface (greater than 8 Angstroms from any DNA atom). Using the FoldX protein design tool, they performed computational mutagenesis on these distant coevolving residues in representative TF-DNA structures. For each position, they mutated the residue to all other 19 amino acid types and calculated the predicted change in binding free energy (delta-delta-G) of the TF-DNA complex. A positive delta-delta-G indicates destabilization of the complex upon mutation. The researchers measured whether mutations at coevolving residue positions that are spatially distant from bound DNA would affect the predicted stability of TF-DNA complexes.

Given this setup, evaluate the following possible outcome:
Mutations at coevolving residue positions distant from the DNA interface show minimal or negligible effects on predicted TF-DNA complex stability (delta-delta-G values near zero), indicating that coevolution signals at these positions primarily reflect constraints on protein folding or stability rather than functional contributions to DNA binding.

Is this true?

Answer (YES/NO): NO